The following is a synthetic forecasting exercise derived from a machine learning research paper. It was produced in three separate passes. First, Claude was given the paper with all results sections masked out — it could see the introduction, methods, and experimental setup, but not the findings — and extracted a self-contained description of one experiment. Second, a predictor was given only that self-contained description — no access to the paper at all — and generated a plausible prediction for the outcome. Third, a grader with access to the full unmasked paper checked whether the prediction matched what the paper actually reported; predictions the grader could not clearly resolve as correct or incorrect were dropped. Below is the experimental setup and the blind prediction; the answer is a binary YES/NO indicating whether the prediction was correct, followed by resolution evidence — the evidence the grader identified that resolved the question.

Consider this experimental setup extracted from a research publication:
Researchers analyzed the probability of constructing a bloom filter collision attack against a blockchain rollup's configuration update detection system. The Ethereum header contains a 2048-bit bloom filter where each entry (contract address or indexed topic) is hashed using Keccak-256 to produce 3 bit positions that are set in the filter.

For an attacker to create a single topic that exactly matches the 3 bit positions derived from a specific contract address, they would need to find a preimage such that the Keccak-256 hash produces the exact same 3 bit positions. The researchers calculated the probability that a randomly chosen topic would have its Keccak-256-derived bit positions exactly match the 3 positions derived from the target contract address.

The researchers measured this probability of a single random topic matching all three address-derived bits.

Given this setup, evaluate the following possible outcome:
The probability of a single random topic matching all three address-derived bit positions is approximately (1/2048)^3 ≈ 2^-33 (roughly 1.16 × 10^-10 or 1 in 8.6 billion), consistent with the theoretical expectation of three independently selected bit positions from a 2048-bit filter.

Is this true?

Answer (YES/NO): NO